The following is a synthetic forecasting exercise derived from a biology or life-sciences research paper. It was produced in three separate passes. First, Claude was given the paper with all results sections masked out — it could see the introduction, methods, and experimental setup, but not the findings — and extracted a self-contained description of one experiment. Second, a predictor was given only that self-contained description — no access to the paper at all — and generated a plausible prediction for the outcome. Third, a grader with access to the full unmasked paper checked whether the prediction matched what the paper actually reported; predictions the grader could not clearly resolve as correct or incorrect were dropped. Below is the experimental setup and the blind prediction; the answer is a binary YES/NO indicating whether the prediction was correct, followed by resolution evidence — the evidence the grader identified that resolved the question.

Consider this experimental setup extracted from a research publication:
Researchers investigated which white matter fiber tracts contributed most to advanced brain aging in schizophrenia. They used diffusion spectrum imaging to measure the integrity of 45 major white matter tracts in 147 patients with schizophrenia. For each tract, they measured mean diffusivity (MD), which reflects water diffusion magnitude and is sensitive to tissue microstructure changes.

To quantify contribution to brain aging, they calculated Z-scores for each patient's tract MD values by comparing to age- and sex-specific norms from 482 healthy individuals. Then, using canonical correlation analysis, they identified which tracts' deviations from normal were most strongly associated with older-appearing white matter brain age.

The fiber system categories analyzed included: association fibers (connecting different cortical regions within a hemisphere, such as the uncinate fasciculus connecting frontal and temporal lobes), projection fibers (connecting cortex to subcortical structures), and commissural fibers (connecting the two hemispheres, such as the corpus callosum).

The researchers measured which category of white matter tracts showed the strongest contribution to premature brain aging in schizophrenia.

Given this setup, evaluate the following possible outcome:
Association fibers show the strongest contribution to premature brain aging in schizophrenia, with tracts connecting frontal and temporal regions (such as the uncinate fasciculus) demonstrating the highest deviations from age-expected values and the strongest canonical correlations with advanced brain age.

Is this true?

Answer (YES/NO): YES